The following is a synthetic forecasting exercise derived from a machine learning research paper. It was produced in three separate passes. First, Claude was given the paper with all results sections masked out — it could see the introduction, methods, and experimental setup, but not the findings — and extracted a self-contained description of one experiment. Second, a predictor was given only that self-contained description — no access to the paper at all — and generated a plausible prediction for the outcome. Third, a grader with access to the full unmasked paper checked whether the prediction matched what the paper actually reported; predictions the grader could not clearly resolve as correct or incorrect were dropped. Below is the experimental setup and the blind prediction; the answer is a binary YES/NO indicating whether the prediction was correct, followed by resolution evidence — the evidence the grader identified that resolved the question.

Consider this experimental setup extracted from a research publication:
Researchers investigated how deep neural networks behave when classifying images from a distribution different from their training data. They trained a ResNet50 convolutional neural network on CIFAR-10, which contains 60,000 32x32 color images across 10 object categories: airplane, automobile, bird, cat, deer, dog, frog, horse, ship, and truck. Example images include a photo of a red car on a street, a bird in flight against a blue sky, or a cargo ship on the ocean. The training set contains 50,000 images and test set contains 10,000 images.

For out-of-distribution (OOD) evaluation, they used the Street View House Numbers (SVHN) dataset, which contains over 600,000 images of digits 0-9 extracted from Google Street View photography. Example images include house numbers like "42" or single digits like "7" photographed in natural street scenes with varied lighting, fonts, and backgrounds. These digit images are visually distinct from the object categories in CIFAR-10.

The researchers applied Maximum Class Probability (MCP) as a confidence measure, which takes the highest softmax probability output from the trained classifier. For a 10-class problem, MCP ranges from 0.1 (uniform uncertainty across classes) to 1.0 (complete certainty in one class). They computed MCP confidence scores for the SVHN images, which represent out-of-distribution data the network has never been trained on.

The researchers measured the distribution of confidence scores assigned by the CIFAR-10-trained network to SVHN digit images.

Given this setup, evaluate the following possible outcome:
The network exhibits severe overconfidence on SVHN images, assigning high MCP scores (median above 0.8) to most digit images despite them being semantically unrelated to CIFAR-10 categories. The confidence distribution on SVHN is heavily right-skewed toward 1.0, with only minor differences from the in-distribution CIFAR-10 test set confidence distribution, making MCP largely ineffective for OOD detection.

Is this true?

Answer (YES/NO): NO